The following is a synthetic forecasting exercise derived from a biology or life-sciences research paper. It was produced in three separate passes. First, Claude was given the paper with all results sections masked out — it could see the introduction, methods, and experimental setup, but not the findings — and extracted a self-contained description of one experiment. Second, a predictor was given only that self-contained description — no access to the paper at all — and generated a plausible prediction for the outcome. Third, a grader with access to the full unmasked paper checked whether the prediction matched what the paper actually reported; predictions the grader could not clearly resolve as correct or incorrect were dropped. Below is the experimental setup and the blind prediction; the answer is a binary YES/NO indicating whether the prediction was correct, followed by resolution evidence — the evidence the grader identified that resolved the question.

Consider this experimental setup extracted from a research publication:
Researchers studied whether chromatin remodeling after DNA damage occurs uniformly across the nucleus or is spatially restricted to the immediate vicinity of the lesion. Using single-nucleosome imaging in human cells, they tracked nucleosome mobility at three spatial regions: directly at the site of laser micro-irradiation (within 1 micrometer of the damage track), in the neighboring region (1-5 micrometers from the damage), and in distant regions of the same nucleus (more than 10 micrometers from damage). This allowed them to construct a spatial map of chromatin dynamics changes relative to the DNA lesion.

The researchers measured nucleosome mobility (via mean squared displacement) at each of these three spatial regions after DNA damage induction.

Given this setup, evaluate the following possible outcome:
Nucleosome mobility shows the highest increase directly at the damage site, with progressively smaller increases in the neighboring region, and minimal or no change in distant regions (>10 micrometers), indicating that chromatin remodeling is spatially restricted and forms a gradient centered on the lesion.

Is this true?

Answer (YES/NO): NO